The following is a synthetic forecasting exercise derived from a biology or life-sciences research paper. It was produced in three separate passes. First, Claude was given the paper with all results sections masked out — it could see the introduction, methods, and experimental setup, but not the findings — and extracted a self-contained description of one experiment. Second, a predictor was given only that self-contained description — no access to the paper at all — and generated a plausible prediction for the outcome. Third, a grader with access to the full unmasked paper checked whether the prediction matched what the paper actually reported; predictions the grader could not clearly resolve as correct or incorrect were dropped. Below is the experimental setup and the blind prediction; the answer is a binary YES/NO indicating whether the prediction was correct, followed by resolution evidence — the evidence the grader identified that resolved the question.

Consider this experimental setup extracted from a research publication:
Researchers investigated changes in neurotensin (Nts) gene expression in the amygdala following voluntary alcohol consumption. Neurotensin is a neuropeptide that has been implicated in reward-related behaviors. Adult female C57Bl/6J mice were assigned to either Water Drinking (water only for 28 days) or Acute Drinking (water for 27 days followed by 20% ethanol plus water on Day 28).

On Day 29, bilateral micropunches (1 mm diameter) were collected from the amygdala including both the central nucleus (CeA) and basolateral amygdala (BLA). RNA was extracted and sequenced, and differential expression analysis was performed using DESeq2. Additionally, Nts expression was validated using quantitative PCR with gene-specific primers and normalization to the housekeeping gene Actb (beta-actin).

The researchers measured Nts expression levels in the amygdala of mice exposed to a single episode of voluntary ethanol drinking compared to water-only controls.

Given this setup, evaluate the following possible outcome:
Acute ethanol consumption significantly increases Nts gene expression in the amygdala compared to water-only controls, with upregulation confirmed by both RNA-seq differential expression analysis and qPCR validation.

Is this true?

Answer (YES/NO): NO